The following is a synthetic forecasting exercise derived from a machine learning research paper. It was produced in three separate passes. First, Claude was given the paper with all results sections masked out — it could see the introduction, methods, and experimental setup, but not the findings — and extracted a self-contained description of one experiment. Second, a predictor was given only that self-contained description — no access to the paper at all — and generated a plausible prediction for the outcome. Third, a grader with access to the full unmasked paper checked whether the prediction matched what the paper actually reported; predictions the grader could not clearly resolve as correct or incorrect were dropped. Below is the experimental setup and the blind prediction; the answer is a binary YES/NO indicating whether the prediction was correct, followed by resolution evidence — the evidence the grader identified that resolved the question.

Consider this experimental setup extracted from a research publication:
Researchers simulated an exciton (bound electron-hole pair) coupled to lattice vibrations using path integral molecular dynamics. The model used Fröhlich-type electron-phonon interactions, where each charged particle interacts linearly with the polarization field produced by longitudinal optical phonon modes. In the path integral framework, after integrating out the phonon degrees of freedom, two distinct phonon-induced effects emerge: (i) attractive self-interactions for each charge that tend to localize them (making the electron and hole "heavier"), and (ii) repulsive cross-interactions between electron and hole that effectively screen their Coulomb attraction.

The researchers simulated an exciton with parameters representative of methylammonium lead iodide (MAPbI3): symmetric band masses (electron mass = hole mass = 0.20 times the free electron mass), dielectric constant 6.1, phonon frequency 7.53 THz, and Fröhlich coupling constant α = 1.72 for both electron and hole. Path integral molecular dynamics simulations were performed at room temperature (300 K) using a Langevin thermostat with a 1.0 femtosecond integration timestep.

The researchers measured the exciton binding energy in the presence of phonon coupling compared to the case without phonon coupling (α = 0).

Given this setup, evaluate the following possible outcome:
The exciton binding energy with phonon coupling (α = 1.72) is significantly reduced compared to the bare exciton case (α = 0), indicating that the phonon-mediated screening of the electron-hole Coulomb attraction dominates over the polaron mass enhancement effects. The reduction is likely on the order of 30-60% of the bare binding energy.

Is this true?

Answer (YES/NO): YES